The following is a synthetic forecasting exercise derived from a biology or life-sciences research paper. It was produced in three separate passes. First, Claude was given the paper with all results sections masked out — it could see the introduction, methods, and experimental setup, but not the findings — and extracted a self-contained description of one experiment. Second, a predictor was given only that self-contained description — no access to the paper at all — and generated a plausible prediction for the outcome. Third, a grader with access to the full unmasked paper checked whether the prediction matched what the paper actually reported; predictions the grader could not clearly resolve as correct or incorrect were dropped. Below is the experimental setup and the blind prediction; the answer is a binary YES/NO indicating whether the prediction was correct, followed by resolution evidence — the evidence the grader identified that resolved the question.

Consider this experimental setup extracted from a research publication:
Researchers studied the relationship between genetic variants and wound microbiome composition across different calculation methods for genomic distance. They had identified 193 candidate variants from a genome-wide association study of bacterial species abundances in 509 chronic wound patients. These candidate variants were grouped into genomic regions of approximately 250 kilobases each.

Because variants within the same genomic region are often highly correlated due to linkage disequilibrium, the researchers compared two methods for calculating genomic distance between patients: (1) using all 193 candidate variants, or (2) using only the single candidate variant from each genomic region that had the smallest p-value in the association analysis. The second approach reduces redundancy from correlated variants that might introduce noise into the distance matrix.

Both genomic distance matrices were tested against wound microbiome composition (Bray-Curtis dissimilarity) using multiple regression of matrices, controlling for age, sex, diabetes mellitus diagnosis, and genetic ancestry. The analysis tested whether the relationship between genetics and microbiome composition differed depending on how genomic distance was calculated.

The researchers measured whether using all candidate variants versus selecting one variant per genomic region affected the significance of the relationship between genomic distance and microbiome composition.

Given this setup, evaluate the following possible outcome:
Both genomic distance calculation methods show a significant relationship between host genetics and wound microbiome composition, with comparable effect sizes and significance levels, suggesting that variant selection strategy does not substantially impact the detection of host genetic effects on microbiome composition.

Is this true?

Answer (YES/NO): NO